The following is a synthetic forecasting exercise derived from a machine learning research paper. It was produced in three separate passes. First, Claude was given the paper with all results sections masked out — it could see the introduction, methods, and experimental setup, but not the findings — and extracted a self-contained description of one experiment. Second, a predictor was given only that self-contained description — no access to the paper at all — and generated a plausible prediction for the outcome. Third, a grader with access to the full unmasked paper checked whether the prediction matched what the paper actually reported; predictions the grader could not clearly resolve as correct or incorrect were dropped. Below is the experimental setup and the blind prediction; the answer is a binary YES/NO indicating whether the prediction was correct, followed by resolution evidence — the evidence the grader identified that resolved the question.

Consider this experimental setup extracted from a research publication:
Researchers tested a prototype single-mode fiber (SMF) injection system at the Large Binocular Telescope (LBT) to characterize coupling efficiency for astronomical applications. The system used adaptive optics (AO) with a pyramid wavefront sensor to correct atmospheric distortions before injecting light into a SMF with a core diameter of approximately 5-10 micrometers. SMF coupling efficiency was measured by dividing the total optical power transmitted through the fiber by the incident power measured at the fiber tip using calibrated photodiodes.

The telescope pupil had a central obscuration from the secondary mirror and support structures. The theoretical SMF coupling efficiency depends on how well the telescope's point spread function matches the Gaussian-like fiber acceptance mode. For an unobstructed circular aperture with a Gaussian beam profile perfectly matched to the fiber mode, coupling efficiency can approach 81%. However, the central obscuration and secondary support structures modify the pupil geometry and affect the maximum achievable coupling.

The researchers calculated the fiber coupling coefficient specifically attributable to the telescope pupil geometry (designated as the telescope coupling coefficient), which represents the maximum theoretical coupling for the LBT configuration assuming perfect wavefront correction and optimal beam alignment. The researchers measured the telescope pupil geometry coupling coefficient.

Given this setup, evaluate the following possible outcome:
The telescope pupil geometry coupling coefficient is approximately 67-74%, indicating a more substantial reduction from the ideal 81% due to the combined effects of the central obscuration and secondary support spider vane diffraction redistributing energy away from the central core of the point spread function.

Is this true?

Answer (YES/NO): NO